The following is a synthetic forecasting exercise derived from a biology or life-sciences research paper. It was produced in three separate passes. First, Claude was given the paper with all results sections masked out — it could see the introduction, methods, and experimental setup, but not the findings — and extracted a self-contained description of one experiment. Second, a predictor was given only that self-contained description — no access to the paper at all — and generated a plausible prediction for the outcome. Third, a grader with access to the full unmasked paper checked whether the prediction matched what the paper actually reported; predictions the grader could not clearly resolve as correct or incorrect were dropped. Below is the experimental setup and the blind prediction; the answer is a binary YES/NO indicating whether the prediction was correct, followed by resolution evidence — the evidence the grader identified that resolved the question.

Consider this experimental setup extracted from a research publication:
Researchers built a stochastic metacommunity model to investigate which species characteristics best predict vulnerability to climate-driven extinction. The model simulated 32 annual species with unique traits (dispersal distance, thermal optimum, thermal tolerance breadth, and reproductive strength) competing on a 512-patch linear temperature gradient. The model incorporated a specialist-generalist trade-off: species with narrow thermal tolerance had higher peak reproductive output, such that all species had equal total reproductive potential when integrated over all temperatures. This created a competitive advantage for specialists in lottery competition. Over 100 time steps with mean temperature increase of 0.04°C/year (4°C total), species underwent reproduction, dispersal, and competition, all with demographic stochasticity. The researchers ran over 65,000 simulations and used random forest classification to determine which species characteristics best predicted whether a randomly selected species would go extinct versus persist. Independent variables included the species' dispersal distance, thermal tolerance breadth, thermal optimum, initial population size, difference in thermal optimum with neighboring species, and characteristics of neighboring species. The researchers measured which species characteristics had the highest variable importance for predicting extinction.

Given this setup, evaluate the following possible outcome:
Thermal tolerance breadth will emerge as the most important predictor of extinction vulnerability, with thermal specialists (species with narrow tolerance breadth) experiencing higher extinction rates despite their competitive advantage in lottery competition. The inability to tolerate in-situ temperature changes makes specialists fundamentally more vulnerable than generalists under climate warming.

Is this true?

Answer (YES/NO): NO